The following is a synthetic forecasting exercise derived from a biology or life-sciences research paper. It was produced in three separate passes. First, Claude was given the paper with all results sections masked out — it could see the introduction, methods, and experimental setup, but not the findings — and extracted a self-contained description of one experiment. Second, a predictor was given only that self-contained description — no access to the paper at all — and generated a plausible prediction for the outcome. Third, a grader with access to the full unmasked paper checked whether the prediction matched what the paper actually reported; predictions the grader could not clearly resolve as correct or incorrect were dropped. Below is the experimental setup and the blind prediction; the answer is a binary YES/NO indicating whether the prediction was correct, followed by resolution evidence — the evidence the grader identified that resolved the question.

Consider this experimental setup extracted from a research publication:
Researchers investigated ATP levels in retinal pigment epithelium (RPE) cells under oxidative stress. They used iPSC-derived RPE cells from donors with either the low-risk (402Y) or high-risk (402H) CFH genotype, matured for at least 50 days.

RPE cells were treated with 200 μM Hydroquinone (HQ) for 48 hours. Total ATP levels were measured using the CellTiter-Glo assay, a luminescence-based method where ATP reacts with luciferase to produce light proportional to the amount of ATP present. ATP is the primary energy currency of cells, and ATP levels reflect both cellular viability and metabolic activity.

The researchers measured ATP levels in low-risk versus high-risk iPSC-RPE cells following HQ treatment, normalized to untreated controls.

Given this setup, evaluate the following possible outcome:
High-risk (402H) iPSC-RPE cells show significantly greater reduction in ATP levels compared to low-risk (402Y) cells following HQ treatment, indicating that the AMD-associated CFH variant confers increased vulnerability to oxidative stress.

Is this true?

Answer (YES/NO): YES